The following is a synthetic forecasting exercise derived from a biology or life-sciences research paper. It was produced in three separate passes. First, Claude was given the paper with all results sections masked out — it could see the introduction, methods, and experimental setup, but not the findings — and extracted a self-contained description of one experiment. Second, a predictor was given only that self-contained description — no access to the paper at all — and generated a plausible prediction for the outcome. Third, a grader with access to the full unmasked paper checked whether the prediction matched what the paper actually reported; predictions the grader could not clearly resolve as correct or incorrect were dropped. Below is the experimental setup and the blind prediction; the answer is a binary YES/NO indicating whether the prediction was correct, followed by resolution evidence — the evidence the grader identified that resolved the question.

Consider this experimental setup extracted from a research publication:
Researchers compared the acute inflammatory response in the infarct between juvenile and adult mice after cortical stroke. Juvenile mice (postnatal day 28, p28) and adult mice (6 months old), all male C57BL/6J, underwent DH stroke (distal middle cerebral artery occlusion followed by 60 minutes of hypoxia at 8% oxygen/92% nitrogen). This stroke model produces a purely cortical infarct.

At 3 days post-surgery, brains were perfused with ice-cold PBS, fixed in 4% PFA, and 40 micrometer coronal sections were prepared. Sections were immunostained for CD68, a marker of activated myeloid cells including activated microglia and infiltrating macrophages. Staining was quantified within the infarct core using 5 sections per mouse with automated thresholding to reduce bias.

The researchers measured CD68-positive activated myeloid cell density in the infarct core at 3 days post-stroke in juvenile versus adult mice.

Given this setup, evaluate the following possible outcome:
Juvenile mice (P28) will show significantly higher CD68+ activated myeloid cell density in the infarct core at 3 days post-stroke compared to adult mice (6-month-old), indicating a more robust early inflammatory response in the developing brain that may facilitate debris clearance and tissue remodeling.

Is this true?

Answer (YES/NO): NO